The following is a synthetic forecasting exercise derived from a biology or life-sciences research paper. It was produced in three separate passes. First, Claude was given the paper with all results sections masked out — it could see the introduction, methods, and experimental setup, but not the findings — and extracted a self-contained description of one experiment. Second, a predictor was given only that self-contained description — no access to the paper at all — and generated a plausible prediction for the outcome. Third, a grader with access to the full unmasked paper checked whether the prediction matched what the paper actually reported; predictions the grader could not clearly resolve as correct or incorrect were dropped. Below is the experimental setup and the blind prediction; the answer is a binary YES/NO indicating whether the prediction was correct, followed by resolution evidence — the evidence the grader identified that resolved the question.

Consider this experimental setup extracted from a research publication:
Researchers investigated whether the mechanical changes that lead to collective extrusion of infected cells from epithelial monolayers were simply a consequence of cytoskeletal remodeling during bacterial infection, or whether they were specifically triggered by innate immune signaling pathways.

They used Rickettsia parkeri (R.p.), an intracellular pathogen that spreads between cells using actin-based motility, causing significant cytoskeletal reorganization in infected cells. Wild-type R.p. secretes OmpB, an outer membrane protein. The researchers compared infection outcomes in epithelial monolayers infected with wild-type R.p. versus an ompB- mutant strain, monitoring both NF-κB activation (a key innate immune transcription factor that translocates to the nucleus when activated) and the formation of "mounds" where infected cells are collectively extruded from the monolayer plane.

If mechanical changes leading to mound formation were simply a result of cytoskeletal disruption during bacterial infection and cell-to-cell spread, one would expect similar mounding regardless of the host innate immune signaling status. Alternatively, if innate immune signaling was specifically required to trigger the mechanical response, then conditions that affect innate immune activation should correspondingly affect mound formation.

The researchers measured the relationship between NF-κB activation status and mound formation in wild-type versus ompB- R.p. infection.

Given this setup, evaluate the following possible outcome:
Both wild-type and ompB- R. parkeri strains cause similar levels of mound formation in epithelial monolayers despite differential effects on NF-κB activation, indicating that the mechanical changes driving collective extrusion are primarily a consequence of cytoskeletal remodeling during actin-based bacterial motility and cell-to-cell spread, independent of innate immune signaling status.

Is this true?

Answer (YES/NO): NO